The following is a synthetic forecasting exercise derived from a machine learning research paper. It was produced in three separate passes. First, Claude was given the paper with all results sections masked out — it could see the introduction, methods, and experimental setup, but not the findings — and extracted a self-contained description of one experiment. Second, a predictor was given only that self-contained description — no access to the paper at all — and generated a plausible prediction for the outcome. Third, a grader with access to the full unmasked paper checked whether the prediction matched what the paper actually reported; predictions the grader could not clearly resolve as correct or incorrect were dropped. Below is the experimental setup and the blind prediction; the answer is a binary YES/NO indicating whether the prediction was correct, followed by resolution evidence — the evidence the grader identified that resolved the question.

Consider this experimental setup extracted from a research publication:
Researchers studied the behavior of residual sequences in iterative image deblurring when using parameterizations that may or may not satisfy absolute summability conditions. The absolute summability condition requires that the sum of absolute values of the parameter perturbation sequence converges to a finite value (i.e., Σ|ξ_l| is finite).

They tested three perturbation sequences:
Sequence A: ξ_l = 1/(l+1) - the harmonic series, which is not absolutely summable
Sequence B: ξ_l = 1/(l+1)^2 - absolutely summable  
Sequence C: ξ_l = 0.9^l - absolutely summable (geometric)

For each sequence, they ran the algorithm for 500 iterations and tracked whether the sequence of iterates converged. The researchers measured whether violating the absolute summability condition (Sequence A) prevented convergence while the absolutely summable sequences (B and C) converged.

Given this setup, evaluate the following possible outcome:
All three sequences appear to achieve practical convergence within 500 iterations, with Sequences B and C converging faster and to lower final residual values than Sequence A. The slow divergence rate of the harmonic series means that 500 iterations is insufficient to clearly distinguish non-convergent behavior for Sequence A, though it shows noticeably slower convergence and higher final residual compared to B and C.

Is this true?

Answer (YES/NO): NO